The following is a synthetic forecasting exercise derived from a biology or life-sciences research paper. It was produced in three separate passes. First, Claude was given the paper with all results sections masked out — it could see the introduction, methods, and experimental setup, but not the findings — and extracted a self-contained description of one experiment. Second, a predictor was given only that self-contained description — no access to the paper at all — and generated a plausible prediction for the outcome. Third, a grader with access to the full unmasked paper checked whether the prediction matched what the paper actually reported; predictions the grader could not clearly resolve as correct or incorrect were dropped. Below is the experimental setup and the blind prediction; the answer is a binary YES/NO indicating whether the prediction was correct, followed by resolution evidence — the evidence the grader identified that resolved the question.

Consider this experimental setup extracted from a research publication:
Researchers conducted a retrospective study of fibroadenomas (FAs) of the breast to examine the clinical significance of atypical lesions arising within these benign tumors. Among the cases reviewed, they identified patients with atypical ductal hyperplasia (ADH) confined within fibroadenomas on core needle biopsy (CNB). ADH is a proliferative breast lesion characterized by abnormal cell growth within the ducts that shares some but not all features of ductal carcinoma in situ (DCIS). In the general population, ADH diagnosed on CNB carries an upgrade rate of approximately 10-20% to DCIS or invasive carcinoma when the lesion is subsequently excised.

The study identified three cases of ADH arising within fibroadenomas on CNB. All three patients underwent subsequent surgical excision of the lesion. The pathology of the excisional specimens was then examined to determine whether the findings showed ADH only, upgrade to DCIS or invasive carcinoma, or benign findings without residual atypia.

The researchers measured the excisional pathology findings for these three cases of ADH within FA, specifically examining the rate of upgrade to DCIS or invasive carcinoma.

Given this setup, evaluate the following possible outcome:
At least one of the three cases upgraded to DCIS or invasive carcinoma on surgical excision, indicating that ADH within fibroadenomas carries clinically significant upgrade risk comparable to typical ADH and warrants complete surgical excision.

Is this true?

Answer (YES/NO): YES